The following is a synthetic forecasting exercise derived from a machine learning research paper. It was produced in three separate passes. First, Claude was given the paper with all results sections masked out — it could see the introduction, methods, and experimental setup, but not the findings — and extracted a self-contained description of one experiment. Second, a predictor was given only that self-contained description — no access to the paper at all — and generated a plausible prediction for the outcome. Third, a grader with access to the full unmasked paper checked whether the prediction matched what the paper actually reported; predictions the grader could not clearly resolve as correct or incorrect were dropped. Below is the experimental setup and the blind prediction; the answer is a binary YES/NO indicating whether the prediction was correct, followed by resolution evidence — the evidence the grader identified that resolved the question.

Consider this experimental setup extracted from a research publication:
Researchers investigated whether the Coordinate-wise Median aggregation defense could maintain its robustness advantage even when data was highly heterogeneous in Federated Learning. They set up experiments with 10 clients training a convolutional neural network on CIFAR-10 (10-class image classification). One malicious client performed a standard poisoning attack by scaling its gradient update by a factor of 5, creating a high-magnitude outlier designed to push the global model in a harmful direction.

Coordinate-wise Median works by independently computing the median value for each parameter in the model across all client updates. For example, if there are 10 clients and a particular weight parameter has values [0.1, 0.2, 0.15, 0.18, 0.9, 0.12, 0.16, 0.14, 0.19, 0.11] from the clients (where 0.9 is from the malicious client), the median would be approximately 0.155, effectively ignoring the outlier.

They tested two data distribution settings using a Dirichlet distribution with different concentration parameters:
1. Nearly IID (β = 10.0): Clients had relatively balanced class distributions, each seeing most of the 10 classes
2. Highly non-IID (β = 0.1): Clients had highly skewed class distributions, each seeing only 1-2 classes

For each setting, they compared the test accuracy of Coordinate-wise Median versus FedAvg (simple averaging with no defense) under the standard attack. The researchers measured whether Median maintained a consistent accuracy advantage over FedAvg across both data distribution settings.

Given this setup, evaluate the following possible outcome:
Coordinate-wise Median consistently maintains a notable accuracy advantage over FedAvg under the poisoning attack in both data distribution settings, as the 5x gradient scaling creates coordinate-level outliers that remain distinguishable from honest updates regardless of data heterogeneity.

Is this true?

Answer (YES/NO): NO